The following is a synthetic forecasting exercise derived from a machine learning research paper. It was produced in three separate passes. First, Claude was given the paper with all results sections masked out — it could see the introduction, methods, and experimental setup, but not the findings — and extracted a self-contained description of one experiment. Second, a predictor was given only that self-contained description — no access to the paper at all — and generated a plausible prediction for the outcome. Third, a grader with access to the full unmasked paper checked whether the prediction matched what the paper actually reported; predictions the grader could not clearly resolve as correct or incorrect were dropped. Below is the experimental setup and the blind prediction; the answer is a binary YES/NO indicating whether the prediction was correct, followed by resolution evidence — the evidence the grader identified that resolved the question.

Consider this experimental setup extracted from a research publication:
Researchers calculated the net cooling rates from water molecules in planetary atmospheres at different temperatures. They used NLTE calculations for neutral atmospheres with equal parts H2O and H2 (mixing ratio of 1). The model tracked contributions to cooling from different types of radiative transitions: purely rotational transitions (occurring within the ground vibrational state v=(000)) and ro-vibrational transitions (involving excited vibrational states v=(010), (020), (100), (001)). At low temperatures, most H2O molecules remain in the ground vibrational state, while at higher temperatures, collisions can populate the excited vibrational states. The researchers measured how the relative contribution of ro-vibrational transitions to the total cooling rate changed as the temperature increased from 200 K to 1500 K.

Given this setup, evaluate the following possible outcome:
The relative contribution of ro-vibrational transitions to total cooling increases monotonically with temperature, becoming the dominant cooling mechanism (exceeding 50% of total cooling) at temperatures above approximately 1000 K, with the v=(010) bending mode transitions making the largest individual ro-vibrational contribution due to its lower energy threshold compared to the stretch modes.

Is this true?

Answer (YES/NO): NO